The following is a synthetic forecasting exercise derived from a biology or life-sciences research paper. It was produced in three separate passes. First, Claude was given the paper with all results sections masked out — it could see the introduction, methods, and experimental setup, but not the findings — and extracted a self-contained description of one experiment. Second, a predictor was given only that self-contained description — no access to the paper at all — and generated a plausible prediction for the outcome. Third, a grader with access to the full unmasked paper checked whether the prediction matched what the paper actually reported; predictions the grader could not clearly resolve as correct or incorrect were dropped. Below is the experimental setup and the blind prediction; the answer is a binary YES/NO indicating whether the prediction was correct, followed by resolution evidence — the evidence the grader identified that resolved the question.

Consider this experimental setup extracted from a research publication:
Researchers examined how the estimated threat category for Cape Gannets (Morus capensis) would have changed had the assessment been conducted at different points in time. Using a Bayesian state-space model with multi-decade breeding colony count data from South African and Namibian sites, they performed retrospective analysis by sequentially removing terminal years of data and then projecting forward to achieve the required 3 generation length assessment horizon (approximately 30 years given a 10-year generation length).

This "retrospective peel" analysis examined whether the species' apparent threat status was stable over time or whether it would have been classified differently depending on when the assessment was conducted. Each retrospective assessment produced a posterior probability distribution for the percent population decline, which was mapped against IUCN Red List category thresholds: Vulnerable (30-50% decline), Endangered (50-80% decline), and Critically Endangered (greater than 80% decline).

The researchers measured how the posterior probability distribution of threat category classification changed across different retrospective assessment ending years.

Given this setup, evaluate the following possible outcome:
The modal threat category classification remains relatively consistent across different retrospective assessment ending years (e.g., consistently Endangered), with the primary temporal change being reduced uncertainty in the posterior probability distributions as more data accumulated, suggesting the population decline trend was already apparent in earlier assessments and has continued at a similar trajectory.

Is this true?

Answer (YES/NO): NO